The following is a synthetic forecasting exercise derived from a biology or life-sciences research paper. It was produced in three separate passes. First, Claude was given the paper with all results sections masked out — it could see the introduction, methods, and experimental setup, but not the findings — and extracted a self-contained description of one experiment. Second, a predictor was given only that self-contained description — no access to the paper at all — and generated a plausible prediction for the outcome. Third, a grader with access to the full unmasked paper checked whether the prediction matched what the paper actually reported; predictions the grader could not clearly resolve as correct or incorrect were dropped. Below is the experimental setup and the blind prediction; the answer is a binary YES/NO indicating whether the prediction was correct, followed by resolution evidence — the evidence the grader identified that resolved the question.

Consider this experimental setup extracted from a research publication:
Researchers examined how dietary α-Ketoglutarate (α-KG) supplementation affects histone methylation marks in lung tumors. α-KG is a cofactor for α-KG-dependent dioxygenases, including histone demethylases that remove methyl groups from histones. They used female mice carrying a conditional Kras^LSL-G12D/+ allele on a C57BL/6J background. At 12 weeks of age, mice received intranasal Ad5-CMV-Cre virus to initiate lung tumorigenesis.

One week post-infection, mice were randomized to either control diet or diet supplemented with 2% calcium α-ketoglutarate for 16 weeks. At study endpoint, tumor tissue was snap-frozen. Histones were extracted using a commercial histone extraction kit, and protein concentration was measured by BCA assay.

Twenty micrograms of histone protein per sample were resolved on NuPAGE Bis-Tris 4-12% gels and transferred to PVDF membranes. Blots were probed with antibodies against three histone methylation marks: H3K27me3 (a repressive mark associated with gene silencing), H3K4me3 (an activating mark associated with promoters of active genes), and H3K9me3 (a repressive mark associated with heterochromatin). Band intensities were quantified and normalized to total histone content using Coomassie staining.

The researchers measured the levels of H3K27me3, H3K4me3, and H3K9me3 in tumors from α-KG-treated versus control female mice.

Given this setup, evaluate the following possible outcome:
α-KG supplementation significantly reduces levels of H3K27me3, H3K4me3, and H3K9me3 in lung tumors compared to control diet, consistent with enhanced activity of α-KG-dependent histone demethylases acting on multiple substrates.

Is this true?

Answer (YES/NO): NO